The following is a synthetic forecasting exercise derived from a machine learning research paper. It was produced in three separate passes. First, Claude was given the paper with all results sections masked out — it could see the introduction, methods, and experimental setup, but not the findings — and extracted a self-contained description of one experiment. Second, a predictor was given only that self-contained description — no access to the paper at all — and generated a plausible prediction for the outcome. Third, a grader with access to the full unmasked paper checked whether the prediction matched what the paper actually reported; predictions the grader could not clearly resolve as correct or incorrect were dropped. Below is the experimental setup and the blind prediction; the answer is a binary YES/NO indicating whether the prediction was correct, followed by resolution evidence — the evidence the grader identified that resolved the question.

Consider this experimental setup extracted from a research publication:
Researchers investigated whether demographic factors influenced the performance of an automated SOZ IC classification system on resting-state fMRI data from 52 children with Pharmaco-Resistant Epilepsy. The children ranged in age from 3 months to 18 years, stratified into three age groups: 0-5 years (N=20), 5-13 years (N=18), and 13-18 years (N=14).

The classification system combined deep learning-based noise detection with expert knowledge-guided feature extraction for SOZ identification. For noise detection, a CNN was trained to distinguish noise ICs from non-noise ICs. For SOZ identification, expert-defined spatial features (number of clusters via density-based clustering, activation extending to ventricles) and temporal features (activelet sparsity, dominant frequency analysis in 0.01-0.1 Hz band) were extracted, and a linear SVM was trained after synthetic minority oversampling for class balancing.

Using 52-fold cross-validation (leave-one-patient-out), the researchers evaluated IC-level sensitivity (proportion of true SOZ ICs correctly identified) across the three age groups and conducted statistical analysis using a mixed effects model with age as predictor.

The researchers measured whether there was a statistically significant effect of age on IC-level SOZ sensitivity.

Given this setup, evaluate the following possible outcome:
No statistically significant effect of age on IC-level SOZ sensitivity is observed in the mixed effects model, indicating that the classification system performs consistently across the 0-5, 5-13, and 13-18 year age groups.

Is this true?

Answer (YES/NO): YES